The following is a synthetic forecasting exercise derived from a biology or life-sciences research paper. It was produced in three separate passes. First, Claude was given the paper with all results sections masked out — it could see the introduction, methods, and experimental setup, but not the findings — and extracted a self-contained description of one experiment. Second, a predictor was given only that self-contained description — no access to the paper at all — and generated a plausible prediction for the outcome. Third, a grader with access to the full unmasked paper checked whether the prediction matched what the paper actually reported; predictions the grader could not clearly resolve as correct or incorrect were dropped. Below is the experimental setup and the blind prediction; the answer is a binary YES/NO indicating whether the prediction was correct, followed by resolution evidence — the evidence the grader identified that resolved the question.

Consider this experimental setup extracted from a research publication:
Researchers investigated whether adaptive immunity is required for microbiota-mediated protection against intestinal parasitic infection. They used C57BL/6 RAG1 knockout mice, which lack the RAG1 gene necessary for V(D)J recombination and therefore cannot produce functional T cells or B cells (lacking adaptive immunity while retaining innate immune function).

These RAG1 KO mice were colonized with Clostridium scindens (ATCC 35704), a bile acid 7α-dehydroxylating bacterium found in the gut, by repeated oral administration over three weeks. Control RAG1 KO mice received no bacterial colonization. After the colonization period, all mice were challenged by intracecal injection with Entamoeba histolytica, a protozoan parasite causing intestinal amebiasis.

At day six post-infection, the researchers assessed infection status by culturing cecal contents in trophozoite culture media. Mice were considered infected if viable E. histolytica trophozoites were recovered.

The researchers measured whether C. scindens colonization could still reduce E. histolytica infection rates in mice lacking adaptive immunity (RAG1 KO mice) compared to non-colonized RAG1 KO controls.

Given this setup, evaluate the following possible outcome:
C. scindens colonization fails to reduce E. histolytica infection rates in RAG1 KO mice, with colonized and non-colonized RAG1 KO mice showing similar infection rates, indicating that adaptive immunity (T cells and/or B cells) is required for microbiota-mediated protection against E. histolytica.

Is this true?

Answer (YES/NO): NO